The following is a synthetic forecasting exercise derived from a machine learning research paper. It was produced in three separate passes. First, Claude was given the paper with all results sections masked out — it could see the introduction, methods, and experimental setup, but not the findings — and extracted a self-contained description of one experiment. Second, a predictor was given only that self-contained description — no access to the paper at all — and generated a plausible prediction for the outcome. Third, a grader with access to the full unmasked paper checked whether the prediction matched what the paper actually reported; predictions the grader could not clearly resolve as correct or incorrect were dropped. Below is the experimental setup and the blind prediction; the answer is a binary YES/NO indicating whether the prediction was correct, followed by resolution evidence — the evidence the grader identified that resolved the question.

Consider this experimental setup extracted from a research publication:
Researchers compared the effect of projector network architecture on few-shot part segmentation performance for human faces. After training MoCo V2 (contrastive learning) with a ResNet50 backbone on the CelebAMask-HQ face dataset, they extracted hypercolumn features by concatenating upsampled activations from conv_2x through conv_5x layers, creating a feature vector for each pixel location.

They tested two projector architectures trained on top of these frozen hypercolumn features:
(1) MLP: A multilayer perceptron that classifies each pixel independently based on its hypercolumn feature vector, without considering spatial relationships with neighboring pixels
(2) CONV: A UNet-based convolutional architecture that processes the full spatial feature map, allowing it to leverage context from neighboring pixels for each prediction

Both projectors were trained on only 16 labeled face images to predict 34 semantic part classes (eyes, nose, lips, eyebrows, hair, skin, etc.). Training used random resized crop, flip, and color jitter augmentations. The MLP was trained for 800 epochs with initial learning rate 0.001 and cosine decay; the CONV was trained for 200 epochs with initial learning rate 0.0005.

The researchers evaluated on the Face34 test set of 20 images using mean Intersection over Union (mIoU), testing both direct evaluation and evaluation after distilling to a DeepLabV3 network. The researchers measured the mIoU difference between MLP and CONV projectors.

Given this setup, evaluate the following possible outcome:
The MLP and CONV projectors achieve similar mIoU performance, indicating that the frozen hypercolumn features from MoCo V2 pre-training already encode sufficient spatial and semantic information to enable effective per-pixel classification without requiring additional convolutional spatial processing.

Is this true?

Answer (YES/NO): NO